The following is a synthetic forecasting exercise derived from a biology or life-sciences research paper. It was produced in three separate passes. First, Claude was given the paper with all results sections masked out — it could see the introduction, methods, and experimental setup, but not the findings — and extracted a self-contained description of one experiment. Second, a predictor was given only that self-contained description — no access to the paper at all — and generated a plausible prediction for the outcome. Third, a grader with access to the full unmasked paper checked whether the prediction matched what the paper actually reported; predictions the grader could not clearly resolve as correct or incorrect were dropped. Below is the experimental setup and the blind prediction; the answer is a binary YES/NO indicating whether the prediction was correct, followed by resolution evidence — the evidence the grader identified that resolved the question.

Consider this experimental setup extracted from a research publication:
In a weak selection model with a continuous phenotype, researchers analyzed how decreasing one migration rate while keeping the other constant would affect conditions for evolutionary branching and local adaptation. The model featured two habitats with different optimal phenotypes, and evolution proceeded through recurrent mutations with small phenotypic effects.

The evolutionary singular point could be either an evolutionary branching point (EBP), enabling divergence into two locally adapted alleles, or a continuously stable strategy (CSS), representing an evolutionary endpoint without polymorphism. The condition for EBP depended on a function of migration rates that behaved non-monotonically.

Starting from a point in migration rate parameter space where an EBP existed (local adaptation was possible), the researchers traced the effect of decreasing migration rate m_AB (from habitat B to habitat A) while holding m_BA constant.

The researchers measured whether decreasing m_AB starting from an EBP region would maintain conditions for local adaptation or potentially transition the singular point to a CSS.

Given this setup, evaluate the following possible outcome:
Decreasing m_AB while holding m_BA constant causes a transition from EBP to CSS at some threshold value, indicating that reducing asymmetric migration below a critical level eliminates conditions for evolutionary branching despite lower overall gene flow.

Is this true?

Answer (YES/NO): YES